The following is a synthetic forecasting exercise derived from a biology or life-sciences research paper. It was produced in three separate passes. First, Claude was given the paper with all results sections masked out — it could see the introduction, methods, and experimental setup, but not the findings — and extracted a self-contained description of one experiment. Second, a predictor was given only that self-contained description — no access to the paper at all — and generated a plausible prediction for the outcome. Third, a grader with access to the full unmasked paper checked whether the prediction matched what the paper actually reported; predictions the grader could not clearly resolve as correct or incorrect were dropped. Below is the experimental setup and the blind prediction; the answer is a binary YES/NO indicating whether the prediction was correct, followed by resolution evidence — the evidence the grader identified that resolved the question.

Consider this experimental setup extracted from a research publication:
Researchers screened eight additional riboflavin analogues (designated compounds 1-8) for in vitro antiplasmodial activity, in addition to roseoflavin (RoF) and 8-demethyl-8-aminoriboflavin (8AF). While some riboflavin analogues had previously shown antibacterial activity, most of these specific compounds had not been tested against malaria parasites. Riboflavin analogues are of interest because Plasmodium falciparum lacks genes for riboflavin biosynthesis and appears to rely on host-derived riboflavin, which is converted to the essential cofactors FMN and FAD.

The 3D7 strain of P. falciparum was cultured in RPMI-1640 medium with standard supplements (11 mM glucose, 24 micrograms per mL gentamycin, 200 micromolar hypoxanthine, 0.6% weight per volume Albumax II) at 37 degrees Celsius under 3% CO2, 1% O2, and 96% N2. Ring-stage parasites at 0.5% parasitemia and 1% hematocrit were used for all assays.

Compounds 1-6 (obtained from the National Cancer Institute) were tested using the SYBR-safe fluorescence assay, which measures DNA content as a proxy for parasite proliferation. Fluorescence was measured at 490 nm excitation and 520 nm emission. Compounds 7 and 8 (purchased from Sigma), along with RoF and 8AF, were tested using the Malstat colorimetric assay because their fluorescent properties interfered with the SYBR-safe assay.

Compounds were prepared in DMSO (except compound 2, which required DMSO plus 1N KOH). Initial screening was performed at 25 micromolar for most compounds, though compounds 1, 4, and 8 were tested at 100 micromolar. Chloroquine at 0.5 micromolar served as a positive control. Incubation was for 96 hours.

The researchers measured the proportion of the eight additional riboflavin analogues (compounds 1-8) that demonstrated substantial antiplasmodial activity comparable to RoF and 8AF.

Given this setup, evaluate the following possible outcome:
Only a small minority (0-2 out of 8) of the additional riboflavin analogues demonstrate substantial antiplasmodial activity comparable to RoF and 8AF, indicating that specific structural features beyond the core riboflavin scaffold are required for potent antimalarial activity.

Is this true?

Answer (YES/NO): YES